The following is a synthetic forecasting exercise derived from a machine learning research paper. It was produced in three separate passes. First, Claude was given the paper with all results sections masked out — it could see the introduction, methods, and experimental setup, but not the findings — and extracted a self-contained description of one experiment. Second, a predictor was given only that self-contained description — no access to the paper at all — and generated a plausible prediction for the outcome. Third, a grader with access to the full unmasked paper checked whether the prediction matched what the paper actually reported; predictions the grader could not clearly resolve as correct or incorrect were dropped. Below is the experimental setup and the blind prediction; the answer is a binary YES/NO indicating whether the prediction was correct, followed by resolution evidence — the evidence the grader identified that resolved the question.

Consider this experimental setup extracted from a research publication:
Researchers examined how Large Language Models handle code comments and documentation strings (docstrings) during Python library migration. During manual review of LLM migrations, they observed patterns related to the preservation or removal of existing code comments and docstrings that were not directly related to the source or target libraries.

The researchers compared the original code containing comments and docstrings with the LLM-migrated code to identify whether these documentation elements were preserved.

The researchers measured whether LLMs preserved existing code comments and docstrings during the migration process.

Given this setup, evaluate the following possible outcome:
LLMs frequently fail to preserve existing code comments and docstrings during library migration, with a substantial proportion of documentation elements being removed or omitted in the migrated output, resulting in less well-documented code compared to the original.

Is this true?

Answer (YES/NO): YES